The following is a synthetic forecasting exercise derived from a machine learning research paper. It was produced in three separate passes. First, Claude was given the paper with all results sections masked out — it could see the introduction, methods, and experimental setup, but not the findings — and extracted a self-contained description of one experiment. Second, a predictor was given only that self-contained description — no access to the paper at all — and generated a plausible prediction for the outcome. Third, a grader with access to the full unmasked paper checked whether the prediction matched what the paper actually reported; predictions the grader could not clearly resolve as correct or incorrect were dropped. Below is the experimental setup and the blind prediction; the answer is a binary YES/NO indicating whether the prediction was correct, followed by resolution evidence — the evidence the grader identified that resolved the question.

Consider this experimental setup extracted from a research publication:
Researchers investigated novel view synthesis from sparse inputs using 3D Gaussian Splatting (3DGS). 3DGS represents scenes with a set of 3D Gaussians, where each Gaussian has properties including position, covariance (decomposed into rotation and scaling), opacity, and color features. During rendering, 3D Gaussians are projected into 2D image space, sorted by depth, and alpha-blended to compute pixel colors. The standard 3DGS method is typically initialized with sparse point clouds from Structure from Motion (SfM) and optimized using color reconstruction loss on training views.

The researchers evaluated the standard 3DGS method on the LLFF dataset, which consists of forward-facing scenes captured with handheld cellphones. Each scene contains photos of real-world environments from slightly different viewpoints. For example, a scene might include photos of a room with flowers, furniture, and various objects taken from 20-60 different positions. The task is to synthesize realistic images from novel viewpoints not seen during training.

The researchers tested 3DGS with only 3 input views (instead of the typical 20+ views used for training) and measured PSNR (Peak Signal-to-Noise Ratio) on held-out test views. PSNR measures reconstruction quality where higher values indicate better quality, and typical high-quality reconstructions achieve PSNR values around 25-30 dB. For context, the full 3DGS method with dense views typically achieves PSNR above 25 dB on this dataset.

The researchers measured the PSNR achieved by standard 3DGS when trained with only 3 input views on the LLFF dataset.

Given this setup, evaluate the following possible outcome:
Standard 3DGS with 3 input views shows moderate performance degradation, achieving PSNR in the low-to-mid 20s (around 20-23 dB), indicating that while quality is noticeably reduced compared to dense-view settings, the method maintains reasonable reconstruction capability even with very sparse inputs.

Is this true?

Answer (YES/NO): NO